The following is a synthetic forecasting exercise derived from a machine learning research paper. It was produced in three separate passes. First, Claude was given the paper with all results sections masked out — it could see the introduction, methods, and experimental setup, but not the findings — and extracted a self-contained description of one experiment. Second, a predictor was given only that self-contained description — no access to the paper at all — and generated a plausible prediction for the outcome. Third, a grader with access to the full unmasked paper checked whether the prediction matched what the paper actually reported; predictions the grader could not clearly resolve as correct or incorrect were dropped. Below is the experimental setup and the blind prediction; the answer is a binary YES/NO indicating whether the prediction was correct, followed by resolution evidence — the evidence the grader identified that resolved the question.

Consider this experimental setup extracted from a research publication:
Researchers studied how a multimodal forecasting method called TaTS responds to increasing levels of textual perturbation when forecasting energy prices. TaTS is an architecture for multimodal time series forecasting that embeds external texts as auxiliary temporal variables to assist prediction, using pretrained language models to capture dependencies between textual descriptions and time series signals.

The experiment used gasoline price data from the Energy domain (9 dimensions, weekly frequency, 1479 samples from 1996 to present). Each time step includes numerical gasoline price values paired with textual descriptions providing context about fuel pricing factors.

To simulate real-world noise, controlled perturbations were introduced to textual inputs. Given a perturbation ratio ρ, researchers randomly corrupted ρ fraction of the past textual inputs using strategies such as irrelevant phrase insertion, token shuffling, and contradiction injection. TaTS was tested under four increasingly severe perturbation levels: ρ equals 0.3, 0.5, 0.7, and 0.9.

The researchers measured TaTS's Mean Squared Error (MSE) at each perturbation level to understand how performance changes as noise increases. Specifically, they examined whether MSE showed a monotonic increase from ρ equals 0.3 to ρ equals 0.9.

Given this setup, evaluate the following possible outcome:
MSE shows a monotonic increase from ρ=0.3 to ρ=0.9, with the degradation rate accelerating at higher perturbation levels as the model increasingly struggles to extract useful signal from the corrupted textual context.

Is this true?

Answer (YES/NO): NO